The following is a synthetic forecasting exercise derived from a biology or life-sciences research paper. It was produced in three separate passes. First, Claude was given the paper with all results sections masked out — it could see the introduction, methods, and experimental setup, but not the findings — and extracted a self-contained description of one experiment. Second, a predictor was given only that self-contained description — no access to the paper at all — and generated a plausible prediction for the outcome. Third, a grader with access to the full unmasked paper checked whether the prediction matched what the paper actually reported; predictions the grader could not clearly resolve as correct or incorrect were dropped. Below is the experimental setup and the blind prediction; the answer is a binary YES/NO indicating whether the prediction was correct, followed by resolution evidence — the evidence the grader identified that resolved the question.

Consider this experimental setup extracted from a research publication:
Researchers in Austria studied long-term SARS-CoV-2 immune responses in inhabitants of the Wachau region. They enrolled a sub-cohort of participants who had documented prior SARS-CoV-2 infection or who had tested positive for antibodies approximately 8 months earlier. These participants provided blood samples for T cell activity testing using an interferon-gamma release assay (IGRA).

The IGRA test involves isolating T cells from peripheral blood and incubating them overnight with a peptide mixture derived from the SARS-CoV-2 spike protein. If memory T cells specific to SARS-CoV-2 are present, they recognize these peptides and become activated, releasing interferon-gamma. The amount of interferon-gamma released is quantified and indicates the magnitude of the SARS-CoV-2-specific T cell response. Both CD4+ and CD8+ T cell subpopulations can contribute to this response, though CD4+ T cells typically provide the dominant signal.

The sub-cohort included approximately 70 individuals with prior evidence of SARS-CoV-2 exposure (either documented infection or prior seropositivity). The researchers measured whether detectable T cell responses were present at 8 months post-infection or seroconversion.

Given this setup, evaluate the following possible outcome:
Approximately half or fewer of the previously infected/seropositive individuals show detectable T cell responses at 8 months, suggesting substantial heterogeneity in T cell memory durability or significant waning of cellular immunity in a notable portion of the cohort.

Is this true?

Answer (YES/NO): NO